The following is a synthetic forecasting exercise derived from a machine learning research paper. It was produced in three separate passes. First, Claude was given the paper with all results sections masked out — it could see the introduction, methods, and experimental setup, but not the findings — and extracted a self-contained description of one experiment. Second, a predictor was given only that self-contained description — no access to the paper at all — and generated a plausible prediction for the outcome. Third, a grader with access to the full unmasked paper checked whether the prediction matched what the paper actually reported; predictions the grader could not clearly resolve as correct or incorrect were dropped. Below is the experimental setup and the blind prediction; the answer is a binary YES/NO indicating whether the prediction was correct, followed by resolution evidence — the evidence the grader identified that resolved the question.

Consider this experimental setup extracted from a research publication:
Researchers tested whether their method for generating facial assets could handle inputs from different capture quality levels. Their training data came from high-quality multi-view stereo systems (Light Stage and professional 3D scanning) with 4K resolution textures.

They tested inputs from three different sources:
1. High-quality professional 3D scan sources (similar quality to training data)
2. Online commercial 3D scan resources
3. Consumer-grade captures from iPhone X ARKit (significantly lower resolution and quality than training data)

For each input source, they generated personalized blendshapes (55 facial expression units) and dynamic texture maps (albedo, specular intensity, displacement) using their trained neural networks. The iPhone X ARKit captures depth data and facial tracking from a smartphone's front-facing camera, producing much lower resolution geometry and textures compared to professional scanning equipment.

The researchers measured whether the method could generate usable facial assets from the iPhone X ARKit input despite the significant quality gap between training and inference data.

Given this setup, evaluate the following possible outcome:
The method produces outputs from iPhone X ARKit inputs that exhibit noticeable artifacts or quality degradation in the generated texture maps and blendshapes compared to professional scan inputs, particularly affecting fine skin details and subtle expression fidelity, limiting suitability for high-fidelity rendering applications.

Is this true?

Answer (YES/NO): NO